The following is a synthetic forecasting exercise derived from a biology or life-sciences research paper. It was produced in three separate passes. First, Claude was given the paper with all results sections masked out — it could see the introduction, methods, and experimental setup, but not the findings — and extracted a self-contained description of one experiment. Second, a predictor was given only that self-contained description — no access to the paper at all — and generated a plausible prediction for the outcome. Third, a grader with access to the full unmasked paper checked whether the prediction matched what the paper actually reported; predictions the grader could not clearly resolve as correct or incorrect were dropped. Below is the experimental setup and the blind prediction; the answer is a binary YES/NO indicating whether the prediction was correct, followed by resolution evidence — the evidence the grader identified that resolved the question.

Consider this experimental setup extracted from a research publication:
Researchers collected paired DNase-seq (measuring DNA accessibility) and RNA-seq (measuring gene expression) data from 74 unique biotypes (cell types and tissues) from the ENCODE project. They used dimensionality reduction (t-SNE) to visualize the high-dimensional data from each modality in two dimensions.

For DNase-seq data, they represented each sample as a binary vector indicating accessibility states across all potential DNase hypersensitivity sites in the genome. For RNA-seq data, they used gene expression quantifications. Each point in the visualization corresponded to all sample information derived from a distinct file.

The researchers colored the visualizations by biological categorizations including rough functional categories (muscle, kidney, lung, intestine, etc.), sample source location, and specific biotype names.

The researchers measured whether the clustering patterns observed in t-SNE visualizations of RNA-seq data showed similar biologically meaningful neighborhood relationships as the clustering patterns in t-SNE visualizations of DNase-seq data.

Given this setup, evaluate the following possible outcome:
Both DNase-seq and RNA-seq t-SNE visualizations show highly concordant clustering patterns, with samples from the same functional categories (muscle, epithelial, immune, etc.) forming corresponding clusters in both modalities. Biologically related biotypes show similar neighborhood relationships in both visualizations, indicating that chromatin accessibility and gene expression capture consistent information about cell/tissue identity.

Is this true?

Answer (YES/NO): YES